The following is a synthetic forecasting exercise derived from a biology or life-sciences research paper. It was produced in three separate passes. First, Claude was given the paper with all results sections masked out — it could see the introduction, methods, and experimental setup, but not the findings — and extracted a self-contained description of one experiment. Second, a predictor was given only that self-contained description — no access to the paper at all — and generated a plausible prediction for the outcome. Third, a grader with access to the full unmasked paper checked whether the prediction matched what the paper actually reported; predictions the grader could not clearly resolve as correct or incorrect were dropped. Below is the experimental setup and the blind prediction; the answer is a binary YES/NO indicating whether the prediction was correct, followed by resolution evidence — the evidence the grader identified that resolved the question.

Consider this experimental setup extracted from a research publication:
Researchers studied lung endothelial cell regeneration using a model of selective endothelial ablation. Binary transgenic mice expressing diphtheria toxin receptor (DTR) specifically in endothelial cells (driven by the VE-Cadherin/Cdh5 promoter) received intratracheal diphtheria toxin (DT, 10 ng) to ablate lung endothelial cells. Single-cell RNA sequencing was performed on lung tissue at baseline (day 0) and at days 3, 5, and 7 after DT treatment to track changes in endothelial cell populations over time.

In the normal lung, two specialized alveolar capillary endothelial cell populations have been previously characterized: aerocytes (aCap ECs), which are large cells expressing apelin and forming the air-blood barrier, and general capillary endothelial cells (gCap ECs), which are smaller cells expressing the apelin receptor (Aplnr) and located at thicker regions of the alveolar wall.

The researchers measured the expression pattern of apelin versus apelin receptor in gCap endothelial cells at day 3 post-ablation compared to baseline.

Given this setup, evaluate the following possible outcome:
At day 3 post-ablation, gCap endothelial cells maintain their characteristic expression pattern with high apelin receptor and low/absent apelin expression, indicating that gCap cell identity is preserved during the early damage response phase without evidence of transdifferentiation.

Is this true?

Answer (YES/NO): NO